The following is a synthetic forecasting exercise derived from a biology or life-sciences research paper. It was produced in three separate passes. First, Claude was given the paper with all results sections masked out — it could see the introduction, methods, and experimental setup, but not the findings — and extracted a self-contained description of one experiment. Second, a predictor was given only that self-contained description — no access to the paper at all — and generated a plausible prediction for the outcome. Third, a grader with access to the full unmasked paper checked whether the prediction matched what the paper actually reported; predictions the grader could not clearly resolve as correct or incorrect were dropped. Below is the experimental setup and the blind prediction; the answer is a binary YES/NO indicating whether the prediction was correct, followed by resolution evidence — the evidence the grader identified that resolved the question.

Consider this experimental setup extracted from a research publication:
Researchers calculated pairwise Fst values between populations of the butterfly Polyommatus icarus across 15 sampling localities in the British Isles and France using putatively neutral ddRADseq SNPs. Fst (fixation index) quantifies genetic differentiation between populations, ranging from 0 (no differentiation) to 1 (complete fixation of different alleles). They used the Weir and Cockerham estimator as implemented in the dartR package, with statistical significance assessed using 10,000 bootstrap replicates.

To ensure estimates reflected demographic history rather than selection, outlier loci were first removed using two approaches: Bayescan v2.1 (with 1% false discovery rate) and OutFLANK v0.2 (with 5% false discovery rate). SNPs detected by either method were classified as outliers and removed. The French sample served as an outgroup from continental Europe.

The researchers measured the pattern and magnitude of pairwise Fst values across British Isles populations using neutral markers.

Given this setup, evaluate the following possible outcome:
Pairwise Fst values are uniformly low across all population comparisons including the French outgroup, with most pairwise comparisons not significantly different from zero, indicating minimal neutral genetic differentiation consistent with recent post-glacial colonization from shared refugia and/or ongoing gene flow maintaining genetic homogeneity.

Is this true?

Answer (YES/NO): NO